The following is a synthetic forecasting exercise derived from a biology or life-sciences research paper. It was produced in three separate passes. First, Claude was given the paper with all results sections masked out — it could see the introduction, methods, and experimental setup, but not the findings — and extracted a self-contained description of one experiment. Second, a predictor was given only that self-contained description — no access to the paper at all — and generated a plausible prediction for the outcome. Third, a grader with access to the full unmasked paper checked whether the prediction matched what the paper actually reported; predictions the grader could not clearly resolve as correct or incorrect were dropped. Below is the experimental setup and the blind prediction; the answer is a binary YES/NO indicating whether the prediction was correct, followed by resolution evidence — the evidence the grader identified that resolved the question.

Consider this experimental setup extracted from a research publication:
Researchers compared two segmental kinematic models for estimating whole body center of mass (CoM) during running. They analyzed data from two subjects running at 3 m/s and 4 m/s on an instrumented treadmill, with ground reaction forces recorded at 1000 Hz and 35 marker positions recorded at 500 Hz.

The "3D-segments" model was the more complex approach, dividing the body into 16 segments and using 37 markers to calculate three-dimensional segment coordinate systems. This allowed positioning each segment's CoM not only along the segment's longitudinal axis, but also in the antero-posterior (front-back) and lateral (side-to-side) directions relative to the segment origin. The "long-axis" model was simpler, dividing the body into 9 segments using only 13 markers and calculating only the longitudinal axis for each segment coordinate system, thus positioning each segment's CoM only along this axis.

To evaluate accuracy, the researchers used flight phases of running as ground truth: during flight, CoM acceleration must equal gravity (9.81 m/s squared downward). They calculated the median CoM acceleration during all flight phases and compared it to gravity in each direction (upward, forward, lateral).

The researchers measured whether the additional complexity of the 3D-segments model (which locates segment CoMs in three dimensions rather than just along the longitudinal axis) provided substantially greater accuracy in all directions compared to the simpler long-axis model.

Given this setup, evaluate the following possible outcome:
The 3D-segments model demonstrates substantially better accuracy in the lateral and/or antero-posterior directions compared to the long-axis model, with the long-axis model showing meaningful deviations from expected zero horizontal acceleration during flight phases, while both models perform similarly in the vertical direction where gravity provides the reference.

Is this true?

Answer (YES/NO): NO